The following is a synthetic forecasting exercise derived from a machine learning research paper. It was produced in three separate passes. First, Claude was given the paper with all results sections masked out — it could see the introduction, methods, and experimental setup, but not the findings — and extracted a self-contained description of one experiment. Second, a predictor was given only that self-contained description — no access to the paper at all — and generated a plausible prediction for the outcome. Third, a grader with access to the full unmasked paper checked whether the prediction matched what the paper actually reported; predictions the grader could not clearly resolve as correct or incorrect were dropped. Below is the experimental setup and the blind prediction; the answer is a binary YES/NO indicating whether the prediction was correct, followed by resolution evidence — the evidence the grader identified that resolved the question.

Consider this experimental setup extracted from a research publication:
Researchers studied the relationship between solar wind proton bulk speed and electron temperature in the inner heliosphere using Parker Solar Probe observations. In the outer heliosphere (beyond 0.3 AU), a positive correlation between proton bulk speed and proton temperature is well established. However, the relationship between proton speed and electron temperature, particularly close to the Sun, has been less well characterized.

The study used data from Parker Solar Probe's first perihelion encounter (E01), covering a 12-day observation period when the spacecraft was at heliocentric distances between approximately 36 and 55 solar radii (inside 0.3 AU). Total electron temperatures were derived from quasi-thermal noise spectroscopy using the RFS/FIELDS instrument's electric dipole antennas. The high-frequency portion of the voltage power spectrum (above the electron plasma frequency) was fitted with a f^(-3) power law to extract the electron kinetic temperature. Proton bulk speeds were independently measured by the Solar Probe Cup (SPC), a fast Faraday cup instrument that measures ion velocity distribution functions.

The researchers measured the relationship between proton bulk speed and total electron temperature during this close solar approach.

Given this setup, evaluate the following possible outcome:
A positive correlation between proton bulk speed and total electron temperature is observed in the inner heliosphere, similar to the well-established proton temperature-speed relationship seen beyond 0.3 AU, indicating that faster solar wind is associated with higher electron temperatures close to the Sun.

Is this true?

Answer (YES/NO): NO